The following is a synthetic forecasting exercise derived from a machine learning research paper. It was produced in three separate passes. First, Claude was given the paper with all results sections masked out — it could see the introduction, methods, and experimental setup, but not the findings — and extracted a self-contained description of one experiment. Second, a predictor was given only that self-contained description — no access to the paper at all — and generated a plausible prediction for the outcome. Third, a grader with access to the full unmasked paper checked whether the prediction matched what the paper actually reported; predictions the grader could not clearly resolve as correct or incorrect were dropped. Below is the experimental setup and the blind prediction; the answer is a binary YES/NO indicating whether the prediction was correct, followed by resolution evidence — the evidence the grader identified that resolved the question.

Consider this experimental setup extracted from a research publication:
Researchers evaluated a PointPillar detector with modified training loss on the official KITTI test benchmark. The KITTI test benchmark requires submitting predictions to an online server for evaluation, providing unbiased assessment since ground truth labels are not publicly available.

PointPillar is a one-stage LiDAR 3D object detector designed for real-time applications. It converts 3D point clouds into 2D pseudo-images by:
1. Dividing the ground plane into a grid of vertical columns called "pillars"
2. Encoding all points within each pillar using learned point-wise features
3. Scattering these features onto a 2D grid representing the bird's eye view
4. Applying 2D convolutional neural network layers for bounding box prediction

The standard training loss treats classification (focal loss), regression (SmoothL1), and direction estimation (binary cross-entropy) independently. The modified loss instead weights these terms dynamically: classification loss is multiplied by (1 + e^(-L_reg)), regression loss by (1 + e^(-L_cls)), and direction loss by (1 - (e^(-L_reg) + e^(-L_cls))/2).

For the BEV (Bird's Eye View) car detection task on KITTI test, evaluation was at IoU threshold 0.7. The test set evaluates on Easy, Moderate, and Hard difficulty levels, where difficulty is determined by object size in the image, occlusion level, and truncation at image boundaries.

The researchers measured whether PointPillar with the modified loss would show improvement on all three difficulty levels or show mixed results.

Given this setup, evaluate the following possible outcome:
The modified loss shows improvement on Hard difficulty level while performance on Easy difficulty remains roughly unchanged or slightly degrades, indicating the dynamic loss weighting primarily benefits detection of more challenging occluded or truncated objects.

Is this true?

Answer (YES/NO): NO